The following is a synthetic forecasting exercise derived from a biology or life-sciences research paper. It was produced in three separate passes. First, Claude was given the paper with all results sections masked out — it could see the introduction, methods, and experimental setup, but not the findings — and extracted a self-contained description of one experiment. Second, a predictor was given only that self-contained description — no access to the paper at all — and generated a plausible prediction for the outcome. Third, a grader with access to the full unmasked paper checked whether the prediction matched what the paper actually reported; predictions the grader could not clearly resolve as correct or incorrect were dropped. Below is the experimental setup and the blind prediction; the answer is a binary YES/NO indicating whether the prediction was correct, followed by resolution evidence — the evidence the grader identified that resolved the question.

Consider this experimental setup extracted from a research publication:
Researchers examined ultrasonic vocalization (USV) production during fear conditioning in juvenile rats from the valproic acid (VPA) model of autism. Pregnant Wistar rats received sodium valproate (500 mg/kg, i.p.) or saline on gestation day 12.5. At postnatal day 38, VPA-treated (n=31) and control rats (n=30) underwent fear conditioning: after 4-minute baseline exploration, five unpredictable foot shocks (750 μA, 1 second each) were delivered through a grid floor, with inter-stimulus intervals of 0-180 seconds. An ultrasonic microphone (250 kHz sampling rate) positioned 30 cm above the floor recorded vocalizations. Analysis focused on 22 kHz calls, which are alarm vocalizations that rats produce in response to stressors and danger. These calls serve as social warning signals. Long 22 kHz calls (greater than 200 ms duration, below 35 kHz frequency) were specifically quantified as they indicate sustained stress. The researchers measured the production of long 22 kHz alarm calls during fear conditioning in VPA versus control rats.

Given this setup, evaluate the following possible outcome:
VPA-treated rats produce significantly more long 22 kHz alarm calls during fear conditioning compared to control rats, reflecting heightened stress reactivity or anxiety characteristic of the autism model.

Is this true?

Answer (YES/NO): NO